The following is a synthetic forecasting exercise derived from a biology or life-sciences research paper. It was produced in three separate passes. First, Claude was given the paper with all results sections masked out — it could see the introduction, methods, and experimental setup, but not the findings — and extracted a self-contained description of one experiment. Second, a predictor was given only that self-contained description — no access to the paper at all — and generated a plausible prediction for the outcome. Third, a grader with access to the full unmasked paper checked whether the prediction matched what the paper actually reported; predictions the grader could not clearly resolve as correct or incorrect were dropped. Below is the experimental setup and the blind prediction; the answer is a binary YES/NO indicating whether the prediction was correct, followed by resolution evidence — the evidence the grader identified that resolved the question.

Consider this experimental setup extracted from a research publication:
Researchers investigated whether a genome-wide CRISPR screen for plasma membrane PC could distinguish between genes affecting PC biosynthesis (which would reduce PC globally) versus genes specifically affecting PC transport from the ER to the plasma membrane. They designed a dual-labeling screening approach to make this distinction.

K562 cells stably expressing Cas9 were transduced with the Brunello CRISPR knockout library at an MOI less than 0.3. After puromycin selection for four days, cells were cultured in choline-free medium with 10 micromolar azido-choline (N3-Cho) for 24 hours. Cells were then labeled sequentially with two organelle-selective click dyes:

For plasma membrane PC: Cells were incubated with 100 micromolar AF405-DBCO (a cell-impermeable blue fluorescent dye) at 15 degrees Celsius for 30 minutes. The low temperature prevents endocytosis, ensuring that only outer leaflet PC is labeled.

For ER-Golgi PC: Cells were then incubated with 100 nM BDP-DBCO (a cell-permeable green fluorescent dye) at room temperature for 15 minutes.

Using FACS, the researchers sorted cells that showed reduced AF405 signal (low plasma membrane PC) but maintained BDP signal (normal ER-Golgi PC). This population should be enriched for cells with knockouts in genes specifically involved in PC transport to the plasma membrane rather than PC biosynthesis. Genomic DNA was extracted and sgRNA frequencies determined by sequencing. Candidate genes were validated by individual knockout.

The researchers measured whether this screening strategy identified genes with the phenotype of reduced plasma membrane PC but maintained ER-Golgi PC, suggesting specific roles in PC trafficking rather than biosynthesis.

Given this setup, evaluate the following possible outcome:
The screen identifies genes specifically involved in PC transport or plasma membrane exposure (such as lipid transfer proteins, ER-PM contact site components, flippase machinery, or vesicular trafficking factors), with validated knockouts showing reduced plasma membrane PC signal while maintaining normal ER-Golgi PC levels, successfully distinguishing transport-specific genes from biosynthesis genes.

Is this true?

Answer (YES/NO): YES